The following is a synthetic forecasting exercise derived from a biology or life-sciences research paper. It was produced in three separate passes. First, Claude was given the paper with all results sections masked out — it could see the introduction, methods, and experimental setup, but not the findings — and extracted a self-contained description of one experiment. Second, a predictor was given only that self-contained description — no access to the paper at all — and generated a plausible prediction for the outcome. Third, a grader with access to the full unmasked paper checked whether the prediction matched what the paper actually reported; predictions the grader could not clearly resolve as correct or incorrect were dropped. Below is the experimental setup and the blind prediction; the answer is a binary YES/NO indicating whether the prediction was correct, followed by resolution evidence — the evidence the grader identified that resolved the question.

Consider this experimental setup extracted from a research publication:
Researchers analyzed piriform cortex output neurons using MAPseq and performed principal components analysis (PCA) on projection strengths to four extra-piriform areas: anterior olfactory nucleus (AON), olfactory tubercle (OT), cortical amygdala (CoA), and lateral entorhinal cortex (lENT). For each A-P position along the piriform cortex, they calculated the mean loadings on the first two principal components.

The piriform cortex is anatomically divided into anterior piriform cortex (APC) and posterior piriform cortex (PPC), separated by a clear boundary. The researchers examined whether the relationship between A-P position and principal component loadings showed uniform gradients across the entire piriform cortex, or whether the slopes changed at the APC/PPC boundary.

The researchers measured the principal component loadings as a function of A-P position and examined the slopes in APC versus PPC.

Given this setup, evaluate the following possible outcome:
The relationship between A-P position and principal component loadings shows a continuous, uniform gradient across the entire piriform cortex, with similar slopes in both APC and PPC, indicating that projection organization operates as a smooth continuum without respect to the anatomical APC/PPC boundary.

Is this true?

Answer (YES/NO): NO